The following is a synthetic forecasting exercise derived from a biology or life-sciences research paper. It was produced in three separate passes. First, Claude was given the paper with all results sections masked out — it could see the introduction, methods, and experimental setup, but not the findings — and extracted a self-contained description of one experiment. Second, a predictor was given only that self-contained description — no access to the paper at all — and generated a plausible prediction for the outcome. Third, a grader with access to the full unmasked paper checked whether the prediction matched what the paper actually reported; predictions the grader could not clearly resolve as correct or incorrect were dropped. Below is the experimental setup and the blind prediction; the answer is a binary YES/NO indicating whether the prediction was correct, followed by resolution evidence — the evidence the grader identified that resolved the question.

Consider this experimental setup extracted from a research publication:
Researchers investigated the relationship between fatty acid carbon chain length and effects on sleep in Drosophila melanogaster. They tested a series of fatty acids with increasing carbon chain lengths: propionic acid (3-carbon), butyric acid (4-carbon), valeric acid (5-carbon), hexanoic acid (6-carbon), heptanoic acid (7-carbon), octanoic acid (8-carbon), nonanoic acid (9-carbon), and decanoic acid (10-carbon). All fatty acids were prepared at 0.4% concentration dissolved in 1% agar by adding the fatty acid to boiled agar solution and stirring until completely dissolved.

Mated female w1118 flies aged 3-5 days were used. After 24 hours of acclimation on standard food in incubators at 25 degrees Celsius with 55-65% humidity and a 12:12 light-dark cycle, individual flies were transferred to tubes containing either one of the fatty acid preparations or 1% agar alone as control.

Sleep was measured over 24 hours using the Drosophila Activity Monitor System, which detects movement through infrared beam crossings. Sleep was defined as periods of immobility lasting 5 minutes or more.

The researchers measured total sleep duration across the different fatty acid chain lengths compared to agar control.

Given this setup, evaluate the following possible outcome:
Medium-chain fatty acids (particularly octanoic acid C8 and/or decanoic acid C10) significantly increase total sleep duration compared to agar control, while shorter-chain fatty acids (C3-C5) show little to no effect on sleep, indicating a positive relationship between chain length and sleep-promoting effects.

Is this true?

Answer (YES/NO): YES